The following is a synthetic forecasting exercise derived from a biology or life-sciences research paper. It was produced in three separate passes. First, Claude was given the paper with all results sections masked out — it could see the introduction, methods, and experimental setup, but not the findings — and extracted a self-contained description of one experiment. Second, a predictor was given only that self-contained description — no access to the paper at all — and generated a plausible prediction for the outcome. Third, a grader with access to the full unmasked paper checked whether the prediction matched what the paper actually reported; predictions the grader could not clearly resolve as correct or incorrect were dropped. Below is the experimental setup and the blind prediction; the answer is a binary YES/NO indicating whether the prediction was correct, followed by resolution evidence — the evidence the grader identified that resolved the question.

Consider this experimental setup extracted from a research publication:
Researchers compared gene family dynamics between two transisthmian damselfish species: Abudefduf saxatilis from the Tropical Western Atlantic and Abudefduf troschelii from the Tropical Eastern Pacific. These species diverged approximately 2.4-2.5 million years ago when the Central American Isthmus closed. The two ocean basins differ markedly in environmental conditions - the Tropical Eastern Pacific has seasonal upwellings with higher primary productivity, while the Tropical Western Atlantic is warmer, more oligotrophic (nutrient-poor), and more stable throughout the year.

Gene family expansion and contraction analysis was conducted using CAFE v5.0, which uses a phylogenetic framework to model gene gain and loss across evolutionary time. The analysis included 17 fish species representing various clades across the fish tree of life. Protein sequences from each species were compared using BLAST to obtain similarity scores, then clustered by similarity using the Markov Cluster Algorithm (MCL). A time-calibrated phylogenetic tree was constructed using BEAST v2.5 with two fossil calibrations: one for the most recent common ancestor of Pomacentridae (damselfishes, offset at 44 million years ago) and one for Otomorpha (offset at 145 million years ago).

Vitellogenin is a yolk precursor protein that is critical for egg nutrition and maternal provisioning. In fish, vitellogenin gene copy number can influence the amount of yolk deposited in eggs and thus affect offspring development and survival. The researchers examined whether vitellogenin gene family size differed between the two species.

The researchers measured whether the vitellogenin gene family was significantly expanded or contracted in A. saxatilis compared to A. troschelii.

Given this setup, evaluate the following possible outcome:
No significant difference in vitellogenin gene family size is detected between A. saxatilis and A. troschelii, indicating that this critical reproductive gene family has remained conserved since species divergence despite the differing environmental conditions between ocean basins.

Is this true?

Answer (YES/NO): NO